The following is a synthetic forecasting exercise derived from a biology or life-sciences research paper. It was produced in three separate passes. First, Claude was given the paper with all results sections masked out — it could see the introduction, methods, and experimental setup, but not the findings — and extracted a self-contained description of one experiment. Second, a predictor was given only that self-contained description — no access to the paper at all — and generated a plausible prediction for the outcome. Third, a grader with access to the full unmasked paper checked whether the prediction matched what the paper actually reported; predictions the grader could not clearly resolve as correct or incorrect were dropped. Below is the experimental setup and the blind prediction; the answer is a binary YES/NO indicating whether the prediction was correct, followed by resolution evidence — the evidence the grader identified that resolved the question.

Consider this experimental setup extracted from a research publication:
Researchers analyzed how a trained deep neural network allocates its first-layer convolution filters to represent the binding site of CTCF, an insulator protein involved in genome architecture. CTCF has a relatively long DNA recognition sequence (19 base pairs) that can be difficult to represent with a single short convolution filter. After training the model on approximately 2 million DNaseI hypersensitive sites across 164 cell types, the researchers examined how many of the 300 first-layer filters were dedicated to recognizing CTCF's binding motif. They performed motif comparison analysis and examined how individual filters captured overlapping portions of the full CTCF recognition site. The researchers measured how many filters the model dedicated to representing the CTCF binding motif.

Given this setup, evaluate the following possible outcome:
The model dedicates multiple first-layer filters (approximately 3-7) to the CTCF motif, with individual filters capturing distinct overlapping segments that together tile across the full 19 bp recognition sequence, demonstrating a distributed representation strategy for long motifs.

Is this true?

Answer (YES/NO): NO